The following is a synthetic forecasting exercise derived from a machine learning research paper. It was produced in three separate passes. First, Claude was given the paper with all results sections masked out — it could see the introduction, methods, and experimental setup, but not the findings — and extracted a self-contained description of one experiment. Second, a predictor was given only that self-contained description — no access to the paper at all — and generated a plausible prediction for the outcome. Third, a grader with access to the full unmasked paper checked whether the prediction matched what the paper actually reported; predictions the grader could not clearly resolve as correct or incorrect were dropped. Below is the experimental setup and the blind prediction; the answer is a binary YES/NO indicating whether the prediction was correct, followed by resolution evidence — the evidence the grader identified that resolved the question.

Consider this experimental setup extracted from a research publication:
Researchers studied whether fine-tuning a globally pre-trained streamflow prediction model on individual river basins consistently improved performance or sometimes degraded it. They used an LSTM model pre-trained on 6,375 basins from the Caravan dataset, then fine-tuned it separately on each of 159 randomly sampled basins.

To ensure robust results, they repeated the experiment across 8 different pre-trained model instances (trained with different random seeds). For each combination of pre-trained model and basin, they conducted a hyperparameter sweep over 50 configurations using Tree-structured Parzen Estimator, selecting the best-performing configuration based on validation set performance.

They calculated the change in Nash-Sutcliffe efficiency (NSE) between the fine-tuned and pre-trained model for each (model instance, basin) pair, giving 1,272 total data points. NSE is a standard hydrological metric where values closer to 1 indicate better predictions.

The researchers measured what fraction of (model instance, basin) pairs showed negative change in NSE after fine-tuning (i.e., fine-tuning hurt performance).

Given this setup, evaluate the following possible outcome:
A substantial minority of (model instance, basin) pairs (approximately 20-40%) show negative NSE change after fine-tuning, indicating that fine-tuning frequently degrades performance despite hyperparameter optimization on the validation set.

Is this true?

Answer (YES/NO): YES